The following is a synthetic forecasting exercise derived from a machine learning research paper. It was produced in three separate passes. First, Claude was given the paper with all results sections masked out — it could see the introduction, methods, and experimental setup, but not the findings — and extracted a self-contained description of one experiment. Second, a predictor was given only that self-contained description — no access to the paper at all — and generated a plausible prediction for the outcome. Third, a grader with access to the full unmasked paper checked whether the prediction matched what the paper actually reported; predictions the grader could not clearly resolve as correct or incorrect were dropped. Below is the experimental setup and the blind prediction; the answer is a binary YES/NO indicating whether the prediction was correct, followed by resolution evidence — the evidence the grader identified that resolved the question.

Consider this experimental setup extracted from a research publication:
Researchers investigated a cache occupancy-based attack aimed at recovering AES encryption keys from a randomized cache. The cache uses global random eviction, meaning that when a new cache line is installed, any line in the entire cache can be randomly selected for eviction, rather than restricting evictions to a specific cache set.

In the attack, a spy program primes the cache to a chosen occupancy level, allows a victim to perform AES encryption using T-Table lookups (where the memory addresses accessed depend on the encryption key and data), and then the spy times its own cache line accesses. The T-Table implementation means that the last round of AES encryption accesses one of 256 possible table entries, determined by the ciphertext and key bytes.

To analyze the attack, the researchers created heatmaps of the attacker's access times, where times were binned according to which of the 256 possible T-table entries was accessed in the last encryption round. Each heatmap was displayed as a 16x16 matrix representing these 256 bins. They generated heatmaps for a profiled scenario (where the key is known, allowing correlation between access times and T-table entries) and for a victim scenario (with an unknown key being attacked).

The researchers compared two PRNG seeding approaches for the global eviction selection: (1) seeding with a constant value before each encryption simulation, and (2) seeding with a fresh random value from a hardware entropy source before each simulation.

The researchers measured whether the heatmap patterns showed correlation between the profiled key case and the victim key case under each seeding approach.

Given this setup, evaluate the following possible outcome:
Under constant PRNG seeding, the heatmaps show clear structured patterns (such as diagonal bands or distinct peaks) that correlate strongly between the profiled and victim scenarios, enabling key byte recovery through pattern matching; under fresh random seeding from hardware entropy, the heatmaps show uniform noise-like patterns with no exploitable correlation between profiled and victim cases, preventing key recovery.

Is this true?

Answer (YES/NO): YES